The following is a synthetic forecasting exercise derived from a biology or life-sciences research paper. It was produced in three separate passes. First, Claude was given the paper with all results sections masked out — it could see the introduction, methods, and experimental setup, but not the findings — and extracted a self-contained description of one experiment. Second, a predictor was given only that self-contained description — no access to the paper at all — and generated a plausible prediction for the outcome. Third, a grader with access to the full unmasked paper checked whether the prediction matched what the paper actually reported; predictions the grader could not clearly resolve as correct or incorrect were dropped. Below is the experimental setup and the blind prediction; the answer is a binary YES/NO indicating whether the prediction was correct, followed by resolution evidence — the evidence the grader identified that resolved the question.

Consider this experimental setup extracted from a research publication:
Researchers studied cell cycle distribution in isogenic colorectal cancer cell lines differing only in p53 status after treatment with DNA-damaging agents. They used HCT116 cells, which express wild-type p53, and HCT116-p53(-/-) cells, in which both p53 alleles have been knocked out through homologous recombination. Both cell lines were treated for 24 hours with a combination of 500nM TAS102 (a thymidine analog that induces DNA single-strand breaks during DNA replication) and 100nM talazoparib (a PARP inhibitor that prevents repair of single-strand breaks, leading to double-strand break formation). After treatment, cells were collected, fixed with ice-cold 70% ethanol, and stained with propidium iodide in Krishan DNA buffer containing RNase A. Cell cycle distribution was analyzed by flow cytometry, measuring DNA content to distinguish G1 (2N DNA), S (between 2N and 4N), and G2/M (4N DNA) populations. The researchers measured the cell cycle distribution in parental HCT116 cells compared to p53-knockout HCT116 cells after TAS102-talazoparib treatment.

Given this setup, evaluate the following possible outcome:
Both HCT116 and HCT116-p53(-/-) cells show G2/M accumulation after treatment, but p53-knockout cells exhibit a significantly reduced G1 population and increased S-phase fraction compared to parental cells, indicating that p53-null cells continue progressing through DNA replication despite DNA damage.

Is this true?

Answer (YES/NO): YES